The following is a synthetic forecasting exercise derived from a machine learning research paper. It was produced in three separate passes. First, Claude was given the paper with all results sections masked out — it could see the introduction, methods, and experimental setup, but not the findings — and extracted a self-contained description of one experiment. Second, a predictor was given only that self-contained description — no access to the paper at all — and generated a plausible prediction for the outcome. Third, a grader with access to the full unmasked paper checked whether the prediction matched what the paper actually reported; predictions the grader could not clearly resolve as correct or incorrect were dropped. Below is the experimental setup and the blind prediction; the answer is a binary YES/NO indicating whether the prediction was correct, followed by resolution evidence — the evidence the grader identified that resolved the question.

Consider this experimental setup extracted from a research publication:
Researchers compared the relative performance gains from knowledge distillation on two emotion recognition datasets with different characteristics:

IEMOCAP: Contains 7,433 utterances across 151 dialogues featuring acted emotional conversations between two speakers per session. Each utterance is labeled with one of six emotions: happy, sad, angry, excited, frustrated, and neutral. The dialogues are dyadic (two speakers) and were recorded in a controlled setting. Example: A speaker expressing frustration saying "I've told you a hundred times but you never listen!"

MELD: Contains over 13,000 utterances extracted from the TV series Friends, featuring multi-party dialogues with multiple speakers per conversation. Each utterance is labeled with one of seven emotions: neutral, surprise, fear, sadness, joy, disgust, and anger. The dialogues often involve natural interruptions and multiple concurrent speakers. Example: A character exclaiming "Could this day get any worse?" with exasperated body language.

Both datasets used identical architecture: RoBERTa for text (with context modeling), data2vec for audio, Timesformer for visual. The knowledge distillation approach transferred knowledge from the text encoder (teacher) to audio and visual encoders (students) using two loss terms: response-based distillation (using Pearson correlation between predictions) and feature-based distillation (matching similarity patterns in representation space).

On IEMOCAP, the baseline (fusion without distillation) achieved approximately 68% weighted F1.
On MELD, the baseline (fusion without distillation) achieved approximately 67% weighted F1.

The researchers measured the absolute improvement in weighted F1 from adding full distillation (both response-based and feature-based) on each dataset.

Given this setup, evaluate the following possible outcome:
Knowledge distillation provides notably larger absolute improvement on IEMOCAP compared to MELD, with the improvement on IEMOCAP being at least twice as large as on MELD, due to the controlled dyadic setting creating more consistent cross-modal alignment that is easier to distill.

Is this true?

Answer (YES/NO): YES